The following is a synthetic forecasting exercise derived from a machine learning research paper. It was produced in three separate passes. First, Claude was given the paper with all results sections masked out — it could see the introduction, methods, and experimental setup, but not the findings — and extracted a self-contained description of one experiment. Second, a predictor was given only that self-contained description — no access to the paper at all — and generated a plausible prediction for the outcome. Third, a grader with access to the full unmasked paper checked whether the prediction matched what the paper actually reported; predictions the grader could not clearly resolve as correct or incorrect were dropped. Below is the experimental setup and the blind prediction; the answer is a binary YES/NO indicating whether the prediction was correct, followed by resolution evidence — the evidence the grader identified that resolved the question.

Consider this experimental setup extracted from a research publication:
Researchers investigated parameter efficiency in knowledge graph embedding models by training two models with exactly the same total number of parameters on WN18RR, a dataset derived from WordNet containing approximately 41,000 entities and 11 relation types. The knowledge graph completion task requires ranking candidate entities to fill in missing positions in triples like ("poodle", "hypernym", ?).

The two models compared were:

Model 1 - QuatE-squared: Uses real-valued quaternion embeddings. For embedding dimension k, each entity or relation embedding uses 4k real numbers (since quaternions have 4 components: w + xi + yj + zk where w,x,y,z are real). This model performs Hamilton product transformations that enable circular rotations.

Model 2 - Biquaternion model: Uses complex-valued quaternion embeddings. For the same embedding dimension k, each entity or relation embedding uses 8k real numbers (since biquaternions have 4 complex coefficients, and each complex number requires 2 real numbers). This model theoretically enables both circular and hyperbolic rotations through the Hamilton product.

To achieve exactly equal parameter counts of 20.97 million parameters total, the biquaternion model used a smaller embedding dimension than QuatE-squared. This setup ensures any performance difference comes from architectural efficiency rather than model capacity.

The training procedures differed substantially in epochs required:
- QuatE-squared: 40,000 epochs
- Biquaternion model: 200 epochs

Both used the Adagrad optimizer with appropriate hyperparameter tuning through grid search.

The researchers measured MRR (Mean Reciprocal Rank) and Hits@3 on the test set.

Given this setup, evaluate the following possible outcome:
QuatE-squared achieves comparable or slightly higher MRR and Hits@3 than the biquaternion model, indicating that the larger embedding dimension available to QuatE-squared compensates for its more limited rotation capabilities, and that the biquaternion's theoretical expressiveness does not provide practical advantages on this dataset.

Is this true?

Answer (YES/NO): NO